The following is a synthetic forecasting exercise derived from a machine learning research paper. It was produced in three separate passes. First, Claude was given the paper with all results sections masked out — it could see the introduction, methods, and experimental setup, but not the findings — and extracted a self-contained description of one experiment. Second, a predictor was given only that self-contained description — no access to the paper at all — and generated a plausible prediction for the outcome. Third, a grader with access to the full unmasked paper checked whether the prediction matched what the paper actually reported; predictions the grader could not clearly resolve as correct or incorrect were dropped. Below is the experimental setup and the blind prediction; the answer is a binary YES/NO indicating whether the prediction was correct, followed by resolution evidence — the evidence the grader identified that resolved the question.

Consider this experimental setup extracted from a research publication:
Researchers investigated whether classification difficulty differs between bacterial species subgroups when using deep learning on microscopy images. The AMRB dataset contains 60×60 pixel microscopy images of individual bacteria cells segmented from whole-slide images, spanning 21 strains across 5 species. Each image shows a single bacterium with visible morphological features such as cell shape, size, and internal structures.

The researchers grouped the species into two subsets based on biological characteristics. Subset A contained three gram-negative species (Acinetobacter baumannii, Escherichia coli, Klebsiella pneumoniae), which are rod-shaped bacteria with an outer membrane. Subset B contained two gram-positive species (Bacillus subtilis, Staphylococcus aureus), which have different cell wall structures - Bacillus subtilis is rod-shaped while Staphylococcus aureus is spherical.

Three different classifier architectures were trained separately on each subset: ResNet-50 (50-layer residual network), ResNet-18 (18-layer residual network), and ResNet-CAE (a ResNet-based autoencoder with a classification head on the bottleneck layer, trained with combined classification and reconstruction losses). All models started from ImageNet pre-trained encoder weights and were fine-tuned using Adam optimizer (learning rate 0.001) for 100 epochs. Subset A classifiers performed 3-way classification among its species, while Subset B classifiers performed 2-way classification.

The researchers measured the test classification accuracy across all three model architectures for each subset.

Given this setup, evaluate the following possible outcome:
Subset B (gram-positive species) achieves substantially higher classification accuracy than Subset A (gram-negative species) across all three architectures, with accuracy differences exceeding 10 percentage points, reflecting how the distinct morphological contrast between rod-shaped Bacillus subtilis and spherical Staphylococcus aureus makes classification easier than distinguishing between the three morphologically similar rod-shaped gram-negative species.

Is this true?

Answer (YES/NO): NO